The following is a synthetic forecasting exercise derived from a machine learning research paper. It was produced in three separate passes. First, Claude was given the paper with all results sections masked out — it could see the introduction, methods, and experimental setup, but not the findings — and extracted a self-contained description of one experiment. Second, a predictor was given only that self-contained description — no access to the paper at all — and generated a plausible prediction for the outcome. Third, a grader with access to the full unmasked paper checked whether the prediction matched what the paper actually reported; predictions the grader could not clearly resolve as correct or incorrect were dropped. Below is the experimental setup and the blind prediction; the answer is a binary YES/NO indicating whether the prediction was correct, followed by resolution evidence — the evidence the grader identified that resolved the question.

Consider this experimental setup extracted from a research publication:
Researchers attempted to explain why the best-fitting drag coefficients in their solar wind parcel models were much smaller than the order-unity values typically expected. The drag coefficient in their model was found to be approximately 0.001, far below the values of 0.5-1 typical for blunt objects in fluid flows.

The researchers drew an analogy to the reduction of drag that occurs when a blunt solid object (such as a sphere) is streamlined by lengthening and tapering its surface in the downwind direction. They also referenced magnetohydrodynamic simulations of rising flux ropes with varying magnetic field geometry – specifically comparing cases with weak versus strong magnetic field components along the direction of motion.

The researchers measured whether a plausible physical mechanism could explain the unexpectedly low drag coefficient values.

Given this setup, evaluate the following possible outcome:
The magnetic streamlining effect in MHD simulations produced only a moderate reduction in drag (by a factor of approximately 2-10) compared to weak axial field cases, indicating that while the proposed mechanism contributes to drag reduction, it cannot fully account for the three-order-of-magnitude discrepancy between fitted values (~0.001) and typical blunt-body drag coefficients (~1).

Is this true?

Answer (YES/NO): NO